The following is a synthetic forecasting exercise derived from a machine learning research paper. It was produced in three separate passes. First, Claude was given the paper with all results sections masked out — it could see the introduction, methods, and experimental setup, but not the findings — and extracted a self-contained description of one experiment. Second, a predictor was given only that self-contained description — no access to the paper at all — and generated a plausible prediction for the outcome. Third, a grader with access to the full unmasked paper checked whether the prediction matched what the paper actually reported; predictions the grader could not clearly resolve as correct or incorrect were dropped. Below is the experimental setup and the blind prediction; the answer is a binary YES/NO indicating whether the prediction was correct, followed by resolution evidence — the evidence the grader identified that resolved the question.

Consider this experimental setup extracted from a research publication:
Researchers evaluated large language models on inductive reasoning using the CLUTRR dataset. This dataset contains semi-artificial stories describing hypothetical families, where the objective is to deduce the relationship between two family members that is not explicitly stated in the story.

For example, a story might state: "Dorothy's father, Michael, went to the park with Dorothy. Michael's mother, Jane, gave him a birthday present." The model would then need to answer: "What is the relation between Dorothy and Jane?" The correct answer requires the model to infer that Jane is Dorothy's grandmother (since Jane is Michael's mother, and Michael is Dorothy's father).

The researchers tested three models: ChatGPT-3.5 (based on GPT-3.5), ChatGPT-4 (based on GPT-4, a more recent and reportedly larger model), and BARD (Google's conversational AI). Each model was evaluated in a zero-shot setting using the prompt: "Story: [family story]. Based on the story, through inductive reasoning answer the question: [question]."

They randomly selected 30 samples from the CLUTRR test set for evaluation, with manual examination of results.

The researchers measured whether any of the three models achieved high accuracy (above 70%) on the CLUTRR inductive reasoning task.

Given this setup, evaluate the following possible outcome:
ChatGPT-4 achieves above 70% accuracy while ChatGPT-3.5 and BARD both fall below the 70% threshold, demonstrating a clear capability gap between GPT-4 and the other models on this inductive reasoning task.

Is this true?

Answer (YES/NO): NO